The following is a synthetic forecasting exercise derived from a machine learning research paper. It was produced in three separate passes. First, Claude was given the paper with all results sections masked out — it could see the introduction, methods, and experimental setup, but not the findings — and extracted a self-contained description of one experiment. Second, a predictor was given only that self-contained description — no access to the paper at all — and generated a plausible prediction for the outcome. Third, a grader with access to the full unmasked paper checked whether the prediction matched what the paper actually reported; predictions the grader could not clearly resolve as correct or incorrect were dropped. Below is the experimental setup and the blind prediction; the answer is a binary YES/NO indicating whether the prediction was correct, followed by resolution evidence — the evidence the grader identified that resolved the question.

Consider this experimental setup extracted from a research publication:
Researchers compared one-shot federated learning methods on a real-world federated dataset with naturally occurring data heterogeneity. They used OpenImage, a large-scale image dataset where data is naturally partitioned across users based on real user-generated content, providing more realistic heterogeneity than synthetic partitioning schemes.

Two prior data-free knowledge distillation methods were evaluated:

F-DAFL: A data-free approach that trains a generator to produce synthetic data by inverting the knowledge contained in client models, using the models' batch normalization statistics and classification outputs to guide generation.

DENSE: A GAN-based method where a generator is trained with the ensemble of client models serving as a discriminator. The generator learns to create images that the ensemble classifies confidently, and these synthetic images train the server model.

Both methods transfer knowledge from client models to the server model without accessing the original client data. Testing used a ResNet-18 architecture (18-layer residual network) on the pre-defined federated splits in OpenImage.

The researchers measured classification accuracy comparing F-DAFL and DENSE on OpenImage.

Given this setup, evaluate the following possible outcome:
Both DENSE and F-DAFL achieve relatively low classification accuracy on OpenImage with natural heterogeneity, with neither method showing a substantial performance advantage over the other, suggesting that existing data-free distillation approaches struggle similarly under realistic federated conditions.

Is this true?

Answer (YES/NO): NO